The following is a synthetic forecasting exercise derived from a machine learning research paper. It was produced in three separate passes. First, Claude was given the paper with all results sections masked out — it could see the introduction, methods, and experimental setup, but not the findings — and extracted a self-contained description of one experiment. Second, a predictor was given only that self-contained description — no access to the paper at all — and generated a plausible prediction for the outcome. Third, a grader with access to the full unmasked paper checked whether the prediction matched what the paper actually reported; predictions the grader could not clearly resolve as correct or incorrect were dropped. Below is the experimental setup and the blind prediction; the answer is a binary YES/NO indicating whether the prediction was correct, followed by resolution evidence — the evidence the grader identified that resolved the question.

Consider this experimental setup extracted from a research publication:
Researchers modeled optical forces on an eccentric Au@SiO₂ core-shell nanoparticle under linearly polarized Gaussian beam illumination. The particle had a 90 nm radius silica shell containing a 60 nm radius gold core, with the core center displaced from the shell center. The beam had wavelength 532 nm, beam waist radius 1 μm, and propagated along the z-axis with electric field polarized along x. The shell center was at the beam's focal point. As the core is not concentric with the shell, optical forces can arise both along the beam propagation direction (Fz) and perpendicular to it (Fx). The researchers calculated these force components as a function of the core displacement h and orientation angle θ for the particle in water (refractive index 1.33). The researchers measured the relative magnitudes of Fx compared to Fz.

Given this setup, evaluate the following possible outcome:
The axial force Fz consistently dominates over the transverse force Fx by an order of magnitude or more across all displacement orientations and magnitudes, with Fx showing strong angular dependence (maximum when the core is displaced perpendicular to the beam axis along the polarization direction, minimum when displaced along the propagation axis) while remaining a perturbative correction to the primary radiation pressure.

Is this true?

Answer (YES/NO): YES